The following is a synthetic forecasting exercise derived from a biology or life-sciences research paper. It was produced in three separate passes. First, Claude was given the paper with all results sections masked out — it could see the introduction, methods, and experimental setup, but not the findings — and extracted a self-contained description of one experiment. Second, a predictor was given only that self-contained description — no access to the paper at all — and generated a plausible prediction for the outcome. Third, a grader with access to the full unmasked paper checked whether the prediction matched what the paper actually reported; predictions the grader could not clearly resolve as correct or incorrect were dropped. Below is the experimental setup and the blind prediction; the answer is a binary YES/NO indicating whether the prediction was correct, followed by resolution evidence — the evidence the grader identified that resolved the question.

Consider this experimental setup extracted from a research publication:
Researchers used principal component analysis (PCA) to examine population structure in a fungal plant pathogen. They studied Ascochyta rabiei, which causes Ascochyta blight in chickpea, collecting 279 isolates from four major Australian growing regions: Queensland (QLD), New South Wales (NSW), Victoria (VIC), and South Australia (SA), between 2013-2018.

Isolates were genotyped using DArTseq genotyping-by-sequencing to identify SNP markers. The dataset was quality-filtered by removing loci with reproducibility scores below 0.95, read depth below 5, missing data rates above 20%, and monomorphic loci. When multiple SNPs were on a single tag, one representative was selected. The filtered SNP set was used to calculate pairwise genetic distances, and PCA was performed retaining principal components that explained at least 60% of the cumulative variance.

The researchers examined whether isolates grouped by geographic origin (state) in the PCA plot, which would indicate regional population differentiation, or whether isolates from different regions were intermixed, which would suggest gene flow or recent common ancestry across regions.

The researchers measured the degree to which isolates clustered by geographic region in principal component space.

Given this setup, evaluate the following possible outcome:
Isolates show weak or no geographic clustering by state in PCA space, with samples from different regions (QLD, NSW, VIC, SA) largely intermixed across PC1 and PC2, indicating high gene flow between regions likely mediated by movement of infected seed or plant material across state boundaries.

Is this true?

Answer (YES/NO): NO